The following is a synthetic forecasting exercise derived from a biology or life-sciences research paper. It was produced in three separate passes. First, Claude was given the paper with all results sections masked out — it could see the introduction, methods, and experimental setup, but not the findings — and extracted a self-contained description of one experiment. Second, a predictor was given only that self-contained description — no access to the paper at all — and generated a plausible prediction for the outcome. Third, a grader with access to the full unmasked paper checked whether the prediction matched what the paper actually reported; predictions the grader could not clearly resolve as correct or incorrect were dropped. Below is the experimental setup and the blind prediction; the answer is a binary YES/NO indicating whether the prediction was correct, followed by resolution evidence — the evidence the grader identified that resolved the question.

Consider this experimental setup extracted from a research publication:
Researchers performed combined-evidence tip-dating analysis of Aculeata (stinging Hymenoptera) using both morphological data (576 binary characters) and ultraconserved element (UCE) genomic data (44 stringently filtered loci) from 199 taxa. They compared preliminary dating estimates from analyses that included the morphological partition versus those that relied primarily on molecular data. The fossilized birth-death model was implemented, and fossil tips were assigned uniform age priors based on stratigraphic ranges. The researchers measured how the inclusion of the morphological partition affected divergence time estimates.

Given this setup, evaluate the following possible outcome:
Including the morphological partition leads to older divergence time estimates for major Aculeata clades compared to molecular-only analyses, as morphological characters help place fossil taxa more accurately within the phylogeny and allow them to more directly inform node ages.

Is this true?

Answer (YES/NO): NO